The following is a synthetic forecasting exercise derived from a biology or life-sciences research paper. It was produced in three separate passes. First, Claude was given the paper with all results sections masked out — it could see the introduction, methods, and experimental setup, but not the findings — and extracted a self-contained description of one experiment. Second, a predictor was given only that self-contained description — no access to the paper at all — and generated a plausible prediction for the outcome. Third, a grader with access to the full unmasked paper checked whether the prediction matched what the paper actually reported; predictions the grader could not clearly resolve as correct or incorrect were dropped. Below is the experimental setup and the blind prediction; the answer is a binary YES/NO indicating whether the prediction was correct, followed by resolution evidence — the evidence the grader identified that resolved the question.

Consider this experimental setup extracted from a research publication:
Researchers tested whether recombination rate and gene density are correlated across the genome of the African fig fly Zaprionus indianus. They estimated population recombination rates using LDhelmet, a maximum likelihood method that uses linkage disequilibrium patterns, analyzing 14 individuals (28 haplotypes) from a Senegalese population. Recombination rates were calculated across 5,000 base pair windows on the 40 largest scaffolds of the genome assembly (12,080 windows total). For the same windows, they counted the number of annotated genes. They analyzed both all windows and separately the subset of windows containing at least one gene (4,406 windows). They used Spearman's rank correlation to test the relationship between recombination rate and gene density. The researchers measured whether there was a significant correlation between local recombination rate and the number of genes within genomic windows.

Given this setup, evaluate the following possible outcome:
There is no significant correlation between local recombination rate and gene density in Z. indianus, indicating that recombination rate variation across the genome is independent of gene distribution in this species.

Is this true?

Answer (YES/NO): YES